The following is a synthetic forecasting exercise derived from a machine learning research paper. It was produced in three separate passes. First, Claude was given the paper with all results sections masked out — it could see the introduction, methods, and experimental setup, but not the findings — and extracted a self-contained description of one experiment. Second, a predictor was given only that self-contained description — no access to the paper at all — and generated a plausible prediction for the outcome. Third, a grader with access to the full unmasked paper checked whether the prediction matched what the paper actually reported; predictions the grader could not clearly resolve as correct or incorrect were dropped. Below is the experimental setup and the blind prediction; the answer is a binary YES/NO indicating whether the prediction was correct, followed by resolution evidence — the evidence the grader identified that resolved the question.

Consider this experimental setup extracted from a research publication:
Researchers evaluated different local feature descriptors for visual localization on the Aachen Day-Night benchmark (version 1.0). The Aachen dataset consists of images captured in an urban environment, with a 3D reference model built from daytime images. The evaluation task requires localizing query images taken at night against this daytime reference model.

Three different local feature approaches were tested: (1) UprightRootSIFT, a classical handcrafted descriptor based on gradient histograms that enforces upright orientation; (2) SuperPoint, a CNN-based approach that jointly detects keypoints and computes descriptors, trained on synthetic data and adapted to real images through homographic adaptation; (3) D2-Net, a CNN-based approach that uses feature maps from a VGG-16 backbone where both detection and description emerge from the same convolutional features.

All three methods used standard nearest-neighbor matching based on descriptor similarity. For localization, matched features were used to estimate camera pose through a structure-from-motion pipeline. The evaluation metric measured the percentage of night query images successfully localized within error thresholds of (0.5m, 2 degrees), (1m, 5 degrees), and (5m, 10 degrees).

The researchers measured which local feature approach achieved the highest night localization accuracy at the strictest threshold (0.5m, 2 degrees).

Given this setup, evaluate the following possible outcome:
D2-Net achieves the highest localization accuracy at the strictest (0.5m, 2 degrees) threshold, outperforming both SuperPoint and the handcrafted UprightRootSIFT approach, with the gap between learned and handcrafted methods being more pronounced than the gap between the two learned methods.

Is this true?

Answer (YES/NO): YES